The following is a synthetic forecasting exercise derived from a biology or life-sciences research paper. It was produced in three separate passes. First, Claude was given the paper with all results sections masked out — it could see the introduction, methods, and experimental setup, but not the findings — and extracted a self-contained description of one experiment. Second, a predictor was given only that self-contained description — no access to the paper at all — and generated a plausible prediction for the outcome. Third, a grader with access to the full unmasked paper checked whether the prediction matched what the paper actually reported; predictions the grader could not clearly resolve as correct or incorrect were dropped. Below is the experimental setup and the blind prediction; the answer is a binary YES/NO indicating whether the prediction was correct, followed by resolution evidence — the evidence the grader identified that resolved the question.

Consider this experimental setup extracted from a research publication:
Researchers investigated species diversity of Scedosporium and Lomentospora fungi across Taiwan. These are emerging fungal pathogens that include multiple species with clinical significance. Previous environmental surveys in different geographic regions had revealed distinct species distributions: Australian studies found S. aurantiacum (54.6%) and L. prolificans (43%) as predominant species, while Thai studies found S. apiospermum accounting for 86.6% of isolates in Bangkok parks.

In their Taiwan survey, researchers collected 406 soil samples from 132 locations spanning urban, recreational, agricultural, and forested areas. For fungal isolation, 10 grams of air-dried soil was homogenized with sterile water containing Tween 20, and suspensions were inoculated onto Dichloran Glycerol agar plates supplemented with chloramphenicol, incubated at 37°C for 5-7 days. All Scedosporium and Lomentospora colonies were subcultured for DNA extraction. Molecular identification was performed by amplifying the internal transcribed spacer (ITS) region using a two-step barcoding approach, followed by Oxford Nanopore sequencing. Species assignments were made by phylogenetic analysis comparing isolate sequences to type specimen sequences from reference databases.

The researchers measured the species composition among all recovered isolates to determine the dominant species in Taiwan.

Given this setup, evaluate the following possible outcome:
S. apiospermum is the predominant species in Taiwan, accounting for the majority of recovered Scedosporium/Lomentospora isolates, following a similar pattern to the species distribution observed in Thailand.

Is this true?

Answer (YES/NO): NO